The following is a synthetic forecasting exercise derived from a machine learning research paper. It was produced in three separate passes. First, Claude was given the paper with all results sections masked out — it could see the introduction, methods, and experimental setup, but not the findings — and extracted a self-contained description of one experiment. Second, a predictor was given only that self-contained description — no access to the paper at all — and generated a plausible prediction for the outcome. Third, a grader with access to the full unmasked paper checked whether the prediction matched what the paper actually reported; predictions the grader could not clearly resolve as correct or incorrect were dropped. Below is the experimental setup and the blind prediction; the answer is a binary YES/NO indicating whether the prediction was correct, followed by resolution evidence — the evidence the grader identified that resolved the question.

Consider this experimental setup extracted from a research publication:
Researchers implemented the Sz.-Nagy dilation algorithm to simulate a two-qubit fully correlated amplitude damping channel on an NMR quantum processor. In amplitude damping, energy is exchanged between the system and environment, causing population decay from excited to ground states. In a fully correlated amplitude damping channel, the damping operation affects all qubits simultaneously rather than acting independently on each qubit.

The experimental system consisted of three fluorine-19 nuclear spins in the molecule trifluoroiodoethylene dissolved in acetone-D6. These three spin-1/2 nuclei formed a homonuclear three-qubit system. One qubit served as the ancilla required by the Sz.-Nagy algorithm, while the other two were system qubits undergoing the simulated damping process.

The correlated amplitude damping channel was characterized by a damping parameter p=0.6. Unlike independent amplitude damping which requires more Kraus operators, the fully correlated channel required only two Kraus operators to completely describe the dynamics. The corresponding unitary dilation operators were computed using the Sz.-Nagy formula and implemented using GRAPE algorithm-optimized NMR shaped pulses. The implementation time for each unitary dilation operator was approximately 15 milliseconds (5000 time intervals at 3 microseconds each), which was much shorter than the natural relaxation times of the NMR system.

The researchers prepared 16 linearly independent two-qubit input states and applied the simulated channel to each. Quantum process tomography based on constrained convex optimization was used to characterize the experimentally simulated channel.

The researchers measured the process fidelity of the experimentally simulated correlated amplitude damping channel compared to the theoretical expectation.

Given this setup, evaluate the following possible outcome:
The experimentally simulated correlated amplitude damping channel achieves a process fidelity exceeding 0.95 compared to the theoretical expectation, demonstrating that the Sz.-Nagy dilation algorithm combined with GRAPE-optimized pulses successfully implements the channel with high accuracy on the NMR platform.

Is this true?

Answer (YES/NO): NO